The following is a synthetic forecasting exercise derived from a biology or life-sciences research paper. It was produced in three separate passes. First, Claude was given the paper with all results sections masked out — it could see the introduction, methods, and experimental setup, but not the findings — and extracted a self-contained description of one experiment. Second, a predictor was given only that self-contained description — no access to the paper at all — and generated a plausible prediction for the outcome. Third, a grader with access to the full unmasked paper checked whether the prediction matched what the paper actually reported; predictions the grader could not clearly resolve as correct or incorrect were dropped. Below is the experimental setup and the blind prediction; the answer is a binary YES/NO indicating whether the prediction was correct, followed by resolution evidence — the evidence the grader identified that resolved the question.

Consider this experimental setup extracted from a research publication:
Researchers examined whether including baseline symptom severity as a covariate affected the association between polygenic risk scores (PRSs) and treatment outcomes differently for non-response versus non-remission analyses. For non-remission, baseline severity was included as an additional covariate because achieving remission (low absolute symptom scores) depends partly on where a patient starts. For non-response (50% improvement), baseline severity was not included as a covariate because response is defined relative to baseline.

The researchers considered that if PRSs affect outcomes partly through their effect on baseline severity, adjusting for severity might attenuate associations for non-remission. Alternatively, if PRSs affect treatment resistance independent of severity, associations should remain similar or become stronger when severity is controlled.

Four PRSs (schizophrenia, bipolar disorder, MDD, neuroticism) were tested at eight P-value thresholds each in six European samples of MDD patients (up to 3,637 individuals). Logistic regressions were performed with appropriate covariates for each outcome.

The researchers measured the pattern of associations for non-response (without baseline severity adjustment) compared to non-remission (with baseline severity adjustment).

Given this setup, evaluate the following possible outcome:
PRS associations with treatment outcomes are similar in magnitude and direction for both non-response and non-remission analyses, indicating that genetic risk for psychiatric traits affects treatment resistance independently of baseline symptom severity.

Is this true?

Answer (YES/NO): NO